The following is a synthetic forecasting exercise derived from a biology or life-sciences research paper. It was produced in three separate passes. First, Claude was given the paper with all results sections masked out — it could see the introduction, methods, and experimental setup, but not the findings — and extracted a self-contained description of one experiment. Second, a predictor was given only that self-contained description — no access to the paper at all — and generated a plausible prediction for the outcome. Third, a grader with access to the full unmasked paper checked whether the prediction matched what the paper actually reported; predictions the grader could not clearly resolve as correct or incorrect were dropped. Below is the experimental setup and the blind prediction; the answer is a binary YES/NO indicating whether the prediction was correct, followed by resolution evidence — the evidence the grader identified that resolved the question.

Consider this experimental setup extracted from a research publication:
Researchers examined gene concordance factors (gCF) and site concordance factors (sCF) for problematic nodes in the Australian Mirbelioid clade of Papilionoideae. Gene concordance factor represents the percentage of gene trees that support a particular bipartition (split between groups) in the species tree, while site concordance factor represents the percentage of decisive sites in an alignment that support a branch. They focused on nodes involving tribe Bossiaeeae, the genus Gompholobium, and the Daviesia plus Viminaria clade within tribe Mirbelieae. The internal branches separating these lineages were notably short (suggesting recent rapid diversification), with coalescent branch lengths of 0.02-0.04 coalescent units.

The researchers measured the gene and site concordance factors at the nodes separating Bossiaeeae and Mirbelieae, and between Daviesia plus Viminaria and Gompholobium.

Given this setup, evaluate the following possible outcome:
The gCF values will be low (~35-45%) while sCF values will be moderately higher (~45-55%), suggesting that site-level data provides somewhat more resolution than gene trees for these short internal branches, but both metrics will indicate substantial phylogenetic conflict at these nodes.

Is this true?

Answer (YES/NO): NO